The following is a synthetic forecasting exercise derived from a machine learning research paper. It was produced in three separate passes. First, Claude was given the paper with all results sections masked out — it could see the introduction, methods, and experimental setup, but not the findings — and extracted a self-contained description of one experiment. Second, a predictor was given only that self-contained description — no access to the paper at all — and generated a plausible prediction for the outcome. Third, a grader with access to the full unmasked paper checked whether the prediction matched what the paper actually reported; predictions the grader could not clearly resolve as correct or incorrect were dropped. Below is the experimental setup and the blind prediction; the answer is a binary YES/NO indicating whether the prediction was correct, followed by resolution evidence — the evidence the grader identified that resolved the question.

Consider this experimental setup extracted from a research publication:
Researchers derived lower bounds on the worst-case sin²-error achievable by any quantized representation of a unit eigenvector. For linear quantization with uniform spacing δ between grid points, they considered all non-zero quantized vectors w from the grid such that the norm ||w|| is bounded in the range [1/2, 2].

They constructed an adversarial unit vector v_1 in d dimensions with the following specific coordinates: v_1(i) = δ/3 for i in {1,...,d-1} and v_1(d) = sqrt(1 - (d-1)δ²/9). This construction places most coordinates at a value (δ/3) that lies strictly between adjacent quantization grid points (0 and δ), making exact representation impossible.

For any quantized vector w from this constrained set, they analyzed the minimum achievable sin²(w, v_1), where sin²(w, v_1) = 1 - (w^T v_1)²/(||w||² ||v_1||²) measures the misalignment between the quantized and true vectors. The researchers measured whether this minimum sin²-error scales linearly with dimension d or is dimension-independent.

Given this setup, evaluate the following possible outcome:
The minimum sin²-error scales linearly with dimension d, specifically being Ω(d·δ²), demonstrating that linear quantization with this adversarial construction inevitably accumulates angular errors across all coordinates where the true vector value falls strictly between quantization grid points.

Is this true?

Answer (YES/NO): YES